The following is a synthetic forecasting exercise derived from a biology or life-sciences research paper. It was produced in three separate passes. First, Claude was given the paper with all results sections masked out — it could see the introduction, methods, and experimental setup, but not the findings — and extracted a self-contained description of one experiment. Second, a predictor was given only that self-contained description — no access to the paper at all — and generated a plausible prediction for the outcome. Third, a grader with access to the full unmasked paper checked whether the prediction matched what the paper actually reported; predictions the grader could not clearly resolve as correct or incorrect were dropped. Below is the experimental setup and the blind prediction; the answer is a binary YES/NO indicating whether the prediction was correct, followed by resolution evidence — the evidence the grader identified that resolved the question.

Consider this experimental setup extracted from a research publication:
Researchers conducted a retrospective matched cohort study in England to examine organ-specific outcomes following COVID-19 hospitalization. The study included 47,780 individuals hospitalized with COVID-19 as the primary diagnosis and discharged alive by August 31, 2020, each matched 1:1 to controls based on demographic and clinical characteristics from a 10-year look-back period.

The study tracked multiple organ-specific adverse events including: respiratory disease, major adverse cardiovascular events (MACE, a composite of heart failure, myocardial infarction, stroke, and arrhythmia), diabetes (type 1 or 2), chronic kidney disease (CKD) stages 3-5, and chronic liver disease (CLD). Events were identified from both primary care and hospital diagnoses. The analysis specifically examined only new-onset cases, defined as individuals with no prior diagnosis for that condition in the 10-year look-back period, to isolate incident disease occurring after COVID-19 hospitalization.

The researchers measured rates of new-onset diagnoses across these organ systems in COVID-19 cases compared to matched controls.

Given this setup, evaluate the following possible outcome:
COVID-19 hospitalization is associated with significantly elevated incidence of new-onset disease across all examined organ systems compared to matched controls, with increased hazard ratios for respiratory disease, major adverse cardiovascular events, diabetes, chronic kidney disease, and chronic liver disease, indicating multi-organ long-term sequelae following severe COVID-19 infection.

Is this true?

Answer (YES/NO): YES